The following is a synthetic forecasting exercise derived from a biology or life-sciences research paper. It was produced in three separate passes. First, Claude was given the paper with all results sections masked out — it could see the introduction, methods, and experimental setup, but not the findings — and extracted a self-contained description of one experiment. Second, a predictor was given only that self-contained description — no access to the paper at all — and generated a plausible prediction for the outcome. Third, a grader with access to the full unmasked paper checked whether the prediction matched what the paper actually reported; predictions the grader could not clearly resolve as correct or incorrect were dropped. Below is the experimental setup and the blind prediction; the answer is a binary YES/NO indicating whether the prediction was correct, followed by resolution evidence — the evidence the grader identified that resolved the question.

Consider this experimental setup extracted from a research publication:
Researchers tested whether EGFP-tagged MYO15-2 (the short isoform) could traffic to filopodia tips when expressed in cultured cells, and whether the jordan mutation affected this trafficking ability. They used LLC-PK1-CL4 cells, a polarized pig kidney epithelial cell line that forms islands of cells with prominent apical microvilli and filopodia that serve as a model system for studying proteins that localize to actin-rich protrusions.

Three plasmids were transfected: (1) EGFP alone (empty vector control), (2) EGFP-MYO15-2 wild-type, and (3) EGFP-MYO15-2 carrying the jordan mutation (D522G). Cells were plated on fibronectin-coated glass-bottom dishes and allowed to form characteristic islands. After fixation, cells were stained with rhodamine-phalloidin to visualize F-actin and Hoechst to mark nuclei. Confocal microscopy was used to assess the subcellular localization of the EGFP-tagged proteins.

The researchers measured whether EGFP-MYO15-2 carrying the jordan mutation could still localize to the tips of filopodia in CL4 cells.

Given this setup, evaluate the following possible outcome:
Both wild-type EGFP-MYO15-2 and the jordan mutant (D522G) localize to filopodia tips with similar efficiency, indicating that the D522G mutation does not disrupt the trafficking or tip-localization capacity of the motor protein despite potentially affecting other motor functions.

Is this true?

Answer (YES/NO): YES